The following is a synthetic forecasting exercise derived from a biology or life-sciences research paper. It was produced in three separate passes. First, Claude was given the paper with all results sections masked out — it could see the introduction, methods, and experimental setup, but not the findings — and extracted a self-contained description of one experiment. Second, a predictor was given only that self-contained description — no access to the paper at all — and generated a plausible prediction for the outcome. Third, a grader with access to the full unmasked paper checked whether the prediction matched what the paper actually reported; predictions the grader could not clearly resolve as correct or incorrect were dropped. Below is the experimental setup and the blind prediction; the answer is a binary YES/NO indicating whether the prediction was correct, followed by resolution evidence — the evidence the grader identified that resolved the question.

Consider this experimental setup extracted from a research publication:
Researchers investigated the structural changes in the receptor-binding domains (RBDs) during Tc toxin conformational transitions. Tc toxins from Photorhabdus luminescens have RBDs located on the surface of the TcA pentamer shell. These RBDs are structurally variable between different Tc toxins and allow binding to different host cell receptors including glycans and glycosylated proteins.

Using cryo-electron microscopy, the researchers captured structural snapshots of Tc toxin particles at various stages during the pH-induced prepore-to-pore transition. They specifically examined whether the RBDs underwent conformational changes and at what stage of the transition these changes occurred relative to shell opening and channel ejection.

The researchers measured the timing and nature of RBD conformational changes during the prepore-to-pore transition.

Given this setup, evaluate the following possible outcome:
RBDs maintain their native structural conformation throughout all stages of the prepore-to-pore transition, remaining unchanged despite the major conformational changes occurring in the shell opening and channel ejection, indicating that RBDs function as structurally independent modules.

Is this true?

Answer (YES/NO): NO